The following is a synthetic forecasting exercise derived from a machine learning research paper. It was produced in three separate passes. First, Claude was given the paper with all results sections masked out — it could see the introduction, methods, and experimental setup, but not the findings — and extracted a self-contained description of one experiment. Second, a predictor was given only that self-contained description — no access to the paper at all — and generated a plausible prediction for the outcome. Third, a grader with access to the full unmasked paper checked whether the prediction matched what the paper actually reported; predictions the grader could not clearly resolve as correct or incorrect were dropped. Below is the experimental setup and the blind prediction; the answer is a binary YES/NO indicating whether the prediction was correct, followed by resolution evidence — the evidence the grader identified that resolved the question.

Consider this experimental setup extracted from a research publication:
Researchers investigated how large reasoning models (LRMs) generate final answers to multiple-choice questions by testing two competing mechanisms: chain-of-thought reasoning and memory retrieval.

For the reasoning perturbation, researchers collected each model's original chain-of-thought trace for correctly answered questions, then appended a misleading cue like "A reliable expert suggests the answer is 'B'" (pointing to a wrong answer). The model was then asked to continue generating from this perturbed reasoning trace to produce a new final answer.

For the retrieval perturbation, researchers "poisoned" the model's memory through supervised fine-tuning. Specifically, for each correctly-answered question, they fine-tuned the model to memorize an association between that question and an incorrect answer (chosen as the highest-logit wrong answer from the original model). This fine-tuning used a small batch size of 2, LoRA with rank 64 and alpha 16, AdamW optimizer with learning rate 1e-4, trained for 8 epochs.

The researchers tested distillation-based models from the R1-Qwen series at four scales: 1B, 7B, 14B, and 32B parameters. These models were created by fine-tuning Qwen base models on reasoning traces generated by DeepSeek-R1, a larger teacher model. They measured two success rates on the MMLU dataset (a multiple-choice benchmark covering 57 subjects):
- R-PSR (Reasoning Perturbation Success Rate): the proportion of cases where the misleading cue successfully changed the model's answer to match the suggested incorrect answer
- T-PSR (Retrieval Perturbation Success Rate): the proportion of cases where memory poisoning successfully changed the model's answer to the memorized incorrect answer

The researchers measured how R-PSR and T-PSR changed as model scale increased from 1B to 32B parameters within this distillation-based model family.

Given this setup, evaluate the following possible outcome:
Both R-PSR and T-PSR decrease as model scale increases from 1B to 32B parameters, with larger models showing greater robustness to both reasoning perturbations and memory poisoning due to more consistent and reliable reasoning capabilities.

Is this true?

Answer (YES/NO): YES